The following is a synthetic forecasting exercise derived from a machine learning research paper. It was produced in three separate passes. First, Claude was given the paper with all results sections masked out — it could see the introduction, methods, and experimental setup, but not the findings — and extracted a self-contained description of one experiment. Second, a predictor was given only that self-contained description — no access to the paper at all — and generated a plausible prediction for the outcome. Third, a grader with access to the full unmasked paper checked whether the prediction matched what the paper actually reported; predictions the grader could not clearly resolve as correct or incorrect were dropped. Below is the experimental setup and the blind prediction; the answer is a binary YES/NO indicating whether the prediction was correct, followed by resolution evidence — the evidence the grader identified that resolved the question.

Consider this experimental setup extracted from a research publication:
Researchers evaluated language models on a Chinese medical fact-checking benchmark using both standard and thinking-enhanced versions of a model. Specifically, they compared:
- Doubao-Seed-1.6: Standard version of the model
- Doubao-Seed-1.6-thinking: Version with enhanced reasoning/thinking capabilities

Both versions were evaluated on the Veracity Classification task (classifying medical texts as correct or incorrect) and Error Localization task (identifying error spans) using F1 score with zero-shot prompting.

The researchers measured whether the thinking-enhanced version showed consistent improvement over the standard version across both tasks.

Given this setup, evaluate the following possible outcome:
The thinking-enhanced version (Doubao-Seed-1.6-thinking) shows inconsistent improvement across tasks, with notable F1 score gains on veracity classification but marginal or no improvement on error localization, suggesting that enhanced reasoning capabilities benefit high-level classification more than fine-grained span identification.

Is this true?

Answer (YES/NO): NO